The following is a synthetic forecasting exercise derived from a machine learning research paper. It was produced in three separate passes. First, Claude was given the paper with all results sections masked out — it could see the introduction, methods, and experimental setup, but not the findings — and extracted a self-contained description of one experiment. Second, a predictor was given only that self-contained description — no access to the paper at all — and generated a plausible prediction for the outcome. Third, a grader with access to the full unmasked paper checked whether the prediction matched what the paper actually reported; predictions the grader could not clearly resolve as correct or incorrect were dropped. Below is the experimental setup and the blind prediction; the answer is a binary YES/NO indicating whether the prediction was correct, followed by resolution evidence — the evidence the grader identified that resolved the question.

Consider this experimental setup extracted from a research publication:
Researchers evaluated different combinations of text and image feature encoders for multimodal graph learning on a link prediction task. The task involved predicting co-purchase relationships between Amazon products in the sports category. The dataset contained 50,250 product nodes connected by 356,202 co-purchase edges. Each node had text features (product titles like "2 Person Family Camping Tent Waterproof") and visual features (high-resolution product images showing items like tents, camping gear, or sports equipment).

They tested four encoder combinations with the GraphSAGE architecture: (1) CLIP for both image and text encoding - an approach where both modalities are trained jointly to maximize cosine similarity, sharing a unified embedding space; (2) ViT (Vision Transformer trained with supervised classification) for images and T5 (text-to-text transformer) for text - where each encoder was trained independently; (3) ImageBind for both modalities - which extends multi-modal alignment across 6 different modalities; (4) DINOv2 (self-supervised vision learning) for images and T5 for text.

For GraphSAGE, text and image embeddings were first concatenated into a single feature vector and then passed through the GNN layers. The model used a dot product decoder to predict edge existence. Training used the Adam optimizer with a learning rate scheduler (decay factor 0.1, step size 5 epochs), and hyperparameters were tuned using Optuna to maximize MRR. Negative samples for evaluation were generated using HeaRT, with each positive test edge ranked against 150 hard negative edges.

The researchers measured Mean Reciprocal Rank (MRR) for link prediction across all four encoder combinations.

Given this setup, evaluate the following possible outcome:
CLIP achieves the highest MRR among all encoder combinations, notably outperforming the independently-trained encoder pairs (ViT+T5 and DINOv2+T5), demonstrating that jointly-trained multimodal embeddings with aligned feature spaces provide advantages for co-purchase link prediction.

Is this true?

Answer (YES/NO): NO